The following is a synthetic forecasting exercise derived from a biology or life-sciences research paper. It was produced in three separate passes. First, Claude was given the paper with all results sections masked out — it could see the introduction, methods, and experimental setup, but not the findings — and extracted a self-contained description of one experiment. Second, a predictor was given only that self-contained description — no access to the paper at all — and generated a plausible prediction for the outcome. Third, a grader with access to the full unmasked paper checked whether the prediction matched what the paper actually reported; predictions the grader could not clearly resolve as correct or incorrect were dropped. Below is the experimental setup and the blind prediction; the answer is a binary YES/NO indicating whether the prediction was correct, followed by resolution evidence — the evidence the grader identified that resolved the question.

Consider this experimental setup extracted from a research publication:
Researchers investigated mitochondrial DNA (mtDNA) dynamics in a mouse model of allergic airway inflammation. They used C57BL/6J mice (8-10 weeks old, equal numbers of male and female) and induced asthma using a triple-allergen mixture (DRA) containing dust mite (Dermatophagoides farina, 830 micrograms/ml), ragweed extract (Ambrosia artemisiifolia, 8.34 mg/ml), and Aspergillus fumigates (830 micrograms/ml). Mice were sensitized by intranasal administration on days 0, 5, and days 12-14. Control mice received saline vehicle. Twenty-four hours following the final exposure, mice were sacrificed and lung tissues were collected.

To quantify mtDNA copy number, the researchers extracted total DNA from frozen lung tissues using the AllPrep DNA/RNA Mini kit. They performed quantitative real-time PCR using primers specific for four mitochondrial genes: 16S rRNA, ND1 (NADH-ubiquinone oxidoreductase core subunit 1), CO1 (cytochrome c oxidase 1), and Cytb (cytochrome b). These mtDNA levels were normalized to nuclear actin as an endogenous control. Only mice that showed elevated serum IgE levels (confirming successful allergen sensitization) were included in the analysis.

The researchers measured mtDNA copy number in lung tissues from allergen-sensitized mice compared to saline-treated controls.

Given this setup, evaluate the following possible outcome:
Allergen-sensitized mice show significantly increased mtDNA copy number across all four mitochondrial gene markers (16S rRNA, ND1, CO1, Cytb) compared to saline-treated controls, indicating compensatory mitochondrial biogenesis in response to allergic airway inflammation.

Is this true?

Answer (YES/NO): NO